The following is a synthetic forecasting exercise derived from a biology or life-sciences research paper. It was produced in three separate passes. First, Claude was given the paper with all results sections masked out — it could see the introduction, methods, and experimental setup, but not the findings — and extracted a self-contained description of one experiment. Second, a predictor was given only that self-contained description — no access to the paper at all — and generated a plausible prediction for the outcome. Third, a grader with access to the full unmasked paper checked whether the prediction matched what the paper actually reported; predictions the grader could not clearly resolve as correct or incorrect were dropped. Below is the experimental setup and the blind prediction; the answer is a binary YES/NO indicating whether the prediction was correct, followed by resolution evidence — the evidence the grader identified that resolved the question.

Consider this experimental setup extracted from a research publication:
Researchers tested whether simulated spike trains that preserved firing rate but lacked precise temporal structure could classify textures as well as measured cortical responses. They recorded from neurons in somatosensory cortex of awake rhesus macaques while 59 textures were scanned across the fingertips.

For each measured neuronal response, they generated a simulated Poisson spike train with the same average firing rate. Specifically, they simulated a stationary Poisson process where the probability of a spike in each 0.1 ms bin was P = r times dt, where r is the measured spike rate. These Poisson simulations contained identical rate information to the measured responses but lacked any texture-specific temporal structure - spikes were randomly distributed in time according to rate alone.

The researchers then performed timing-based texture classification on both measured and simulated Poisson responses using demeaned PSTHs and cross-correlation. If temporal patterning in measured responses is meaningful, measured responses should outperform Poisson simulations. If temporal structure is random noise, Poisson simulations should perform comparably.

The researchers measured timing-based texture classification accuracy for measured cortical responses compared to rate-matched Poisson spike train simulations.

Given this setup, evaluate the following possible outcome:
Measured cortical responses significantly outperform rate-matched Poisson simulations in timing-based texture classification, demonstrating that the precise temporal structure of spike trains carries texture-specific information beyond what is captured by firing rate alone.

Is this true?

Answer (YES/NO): YES